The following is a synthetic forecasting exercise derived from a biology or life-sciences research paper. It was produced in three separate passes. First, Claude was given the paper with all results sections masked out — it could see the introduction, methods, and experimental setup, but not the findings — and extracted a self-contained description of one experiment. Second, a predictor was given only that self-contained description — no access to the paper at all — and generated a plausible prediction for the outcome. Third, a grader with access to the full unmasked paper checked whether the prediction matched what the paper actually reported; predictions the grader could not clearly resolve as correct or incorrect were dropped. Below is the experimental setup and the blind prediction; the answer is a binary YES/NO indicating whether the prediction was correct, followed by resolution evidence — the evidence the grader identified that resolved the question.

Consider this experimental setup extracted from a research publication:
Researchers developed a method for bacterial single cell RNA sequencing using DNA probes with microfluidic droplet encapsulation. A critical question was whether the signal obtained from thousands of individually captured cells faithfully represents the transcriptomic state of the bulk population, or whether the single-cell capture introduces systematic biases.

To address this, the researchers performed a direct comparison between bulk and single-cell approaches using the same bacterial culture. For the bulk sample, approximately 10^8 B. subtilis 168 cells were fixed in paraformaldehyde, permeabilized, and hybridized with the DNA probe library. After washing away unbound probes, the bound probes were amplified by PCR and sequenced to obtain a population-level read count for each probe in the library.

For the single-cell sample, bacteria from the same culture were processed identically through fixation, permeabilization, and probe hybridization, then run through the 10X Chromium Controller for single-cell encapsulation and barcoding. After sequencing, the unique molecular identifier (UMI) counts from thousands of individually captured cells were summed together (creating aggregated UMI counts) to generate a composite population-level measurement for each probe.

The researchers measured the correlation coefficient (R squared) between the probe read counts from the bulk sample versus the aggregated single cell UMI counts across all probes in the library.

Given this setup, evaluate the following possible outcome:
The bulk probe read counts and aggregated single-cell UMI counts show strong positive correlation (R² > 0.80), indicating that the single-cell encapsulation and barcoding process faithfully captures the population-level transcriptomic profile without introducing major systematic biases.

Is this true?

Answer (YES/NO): YES